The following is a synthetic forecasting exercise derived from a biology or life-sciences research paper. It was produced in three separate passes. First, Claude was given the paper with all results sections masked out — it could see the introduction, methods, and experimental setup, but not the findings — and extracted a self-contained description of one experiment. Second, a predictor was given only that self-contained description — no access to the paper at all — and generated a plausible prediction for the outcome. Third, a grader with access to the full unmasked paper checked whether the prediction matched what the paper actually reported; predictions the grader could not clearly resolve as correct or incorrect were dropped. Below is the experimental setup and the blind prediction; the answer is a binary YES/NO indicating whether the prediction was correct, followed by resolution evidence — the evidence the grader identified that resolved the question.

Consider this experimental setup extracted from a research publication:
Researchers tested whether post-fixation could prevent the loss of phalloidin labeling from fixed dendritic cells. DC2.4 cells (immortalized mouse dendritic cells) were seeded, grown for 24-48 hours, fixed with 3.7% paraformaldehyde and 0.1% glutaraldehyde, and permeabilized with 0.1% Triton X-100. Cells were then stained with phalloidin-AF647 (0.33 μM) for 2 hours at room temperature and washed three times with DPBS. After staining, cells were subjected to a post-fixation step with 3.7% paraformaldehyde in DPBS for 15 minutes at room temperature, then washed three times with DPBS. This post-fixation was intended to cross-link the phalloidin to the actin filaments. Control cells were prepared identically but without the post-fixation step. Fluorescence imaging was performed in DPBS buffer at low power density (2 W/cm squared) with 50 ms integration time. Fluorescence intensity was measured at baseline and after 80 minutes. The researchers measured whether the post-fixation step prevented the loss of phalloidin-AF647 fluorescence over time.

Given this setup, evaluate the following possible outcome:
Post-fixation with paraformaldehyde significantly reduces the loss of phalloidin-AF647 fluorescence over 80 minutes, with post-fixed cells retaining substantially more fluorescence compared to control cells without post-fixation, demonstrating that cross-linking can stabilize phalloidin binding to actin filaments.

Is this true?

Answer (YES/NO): NO